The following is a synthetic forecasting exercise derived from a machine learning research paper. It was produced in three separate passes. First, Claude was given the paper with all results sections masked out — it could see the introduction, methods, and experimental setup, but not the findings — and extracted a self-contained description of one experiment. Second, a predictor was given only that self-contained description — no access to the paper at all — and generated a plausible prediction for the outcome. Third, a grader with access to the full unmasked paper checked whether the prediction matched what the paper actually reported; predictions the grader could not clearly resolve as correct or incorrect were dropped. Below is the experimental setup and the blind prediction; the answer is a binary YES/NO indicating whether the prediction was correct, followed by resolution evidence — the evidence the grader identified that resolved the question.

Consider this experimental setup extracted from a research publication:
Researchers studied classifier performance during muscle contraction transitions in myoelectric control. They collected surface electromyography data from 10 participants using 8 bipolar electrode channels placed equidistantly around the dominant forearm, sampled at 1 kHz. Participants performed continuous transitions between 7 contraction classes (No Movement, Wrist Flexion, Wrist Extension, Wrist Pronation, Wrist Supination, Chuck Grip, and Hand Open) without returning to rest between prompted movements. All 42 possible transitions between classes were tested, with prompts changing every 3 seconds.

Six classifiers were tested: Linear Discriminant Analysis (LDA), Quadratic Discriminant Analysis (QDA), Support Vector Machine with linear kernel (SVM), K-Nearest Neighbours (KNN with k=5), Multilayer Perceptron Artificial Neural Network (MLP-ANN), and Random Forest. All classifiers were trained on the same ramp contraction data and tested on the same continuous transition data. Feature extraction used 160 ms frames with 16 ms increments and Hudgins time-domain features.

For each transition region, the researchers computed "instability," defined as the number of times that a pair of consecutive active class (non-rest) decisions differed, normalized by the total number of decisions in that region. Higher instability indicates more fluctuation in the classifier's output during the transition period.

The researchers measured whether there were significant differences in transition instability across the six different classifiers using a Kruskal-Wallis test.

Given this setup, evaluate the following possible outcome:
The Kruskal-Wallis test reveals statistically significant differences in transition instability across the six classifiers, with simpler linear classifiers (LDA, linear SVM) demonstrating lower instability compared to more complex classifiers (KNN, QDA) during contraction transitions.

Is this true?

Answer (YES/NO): NO